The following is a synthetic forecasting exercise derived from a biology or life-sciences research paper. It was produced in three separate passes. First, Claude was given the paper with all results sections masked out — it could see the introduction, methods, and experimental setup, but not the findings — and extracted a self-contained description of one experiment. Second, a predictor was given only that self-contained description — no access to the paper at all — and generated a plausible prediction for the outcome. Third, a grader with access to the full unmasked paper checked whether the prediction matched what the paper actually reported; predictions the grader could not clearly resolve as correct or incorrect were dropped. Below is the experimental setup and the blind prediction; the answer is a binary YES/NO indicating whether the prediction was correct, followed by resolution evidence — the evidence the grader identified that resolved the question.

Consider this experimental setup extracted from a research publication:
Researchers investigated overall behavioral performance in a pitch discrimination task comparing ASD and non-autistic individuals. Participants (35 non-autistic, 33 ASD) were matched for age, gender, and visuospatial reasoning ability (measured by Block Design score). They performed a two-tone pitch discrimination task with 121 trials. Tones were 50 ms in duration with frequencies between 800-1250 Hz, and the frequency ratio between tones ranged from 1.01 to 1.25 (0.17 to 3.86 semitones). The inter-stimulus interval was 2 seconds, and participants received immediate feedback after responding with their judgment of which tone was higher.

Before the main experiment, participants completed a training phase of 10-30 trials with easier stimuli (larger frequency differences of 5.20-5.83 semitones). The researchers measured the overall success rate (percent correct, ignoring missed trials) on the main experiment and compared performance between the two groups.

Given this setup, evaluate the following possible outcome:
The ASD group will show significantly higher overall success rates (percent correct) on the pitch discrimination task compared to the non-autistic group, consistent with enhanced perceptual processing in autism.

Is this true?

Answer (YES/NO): NO